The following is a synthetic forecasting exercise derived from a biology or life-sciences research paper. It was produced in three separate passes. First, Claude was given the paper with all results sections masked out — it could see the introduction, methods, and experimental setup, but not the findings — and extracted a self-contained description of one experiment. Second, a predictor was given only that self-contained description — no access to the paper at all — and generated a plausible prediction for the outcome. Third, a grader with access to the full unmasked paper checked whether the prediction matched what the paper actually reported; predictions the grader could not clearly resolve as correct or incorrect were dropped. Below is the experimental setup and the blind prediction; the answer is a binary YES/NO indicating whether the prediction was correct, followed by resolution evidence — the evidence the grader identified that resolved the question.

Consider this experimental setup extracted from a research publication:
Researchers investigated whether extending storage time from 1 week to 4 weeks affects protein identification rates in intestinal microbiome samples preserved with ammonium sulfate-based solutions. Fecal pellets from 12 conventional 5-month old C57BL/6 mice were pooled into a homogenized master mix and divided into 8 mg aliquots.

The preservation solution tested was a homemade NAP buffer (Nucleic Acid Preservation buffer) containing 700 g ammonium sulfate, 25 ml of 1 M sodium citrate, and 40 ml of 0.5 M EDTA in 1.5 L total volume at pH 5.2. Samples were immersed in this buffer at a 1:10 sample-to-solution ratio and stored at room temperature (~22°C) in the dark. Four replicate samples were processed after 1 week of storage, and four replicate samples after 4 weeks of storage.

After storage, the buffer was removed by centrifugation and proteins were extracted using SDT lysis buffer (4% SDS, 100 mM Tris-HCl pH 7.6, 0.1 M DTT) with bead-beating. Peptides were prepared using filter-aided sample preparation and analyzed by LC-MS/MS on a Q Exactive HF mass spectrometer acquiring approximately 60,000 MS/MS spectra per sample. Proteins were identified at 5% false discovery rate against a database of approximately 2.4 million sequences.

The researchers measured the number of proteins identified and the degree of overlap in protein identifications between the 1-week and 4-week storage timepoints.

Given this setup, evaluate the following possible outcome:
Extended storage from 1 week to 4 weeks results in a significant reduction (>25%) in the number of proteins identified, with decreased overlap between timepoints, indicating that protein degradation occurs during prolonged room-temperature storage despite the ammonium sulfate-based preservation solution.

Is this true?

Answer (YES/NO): NO